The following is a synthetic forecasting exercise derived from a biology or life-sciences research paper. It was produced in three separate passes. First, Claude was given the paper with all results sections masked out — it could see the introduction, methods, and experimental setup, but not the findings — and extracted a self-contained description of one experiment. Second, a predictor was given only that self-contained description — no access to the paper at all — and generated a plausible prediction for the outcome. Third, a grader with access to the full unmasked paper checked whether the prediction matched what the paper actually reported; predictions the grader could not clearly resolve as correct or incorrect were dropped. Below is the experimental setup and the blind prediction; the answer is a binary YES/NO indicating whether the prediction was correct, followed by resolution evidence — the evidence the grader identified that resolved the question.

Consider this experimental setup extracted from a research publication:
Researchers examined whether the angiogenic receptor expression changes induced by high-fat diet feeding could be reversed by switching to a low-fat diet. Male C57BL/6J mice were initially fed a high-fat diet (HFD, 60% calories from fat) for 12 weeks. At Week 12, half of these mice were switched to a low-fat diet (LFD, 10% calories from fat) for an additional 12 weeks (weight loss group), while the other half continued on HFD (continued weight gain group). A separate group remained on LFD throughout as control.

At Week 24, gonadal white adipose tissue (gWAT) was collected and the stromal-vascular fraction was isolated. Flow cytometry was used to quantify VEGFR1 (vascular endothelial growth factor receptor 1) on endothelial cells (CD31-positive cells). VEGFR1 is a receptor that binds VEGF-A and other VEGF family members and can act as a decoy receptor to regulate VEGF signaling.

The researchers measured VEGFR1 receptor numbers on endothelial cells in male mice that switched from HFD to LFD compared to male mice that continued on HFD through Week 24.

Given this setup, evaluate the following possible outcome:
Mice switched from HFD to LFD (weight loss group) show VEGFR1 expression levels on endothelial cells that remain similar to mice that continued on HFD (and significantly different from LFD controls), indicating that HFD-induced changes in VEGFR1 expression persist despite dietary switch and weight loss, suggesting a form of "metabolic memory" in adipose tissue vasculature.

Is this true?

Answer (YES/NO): NO